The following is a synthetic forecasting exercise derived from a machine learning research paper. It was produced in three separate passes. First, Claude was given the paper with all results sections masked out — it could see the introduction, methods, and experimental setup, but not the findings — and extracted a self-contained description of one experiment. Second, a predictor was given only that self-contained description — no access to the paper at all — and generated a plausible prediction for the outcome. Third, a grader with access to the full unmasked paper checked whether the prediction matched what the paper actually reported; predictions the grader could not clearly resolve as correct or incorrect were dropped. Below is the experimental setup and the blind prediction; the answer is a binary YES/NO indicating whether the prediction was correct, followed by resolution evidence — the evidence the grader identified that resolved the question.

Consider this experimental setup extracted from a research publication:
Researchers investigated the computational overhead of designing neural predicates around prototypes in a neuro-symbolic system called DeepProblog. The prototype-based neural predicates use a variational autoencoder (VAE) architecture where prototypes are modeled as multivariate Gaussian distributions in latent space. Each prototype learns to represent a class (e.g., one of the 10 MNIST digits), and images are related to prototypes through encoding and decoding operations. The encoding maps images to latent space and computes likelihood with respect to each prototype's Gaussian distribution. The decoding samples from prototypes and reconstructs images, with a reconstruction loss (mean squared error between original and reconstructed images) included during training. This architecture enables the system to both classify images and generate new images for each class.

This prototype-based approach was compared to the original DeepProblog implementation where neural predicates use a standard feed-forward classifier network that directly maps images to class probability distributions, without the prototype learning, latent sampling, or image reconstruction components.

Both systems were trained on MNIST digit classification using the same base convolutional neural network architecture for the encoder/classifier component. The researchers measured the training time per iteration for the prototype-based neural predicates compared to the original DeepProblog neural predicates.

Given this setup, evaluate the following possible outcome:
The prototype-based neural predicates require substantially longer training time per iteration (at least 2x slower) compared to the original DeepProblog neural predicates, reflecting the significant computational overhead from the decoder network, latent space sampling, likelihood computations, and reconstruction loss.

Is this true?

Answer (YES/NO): YES